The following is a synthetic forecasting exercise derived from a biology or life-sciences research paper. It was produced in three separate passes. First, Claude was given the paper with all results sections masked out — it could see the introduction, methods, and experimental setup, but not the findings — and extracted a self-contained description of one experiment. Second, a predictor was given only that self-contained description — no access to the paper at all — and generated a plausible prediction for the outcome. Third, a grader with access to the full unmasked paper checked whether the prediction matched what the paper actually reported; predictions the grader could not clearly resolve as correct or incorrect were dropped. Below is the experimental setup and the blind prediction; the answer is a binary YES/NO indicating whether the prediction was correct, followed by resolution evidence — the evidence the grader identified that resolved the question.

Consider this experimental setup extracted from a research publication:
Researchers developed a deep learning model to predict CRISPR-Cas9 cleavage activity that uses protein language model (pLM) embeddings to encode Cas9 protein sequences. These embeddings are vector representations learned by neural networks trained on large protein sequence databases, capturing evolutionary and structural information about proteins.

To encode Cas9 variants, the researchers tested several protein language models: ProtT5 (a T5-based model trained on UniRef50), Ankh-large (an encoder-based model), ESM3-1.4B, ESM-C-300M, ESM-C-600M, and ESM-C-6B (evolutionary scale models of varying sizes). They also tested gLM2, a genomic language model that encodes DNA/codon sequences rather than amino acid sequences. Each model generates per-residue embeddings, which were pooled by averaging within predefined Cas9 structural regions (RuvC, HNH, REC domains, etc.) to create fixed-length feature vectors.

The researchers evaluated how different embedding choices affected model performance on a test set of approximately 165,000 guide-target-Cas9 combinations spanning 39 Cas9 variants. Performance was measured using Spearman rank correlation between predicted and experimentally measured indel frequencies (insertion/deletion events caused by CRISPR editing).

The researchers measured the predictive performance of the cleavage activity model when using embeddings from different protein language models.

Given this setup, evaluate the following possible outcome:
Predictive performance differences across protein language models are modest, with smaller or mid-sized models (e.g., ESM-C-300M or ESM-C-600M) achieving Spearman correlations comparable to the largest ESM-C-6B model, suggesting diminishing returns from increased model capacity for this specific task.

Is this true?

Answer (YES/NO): NO